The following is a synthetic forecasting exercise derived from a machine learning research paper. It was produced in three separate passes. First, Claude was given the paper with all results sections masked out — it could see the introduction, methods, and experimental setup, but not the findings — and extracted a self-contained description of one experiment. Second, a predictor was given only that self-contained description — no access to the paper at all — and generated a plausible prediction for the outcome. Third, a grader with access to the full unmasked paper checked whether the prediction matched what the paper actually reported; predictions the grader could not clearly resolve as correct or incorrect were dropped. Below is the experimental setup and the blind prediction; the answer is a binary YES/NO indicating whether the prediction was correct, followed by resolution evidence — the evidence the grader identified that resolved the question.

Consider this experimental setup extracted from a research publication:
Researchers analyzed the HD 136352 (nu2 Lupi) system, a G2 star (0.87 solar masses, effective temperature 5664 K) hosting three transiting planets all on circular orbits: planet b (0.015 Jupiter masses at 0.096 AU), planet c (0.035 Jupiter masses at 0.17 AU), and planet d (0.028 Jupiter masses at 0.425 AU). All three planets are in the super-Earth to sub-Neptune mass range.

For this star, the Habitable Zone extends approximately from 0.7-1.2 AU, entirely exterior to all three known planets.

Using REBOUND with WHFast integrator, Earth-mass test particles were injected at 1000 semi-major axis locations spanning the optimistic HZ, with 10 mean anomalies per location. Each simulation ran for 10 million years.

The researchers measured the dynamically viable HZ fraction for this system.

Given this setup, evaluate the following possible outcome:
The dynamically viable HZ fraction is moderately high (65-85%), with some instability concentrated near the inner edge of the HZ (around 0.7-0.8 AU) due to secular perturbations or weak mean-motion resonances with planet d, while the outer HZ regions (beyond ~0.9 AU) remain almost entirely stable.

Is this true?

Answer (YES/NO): NO